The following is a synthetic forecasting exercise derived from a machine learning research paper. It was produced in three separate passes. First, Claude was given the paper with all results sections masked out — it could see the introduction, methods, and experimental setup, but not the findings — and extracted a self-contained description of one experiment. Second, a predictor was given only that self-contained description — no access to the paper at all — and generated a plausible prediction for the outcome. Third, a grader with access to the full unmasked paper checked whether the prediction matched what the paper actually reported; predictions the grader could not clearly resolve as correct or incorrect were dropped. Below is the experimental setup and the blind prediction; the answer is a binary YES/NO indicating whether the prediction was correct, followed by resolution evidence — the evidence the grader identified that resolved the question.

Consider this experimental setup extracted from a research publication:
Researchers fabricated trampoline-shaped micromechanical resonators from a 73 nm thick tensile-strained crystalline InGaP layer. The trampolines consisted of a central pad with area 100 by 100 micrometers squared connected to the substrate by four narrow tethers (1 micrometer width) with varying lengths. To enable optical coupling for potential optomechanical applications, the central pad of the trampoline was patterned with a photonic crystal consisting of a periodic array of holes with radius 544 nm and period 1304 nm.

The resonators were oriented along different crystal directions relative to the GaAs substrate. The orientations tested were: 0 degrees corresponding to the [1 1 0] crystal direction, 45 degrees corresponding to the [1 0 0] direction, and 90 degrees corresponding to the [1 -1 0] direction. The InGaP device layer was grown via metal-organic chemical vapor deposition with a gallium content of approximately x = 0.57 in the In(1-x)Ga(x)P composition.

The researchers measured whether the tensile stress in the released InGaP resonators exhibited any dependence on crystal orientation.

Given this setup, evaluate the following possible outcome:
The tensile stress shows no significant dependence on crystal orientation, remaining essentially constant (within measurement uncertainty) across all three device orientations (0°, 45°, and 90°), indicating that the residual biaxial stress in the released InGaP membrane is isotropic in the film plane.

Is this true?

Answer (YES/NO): NO